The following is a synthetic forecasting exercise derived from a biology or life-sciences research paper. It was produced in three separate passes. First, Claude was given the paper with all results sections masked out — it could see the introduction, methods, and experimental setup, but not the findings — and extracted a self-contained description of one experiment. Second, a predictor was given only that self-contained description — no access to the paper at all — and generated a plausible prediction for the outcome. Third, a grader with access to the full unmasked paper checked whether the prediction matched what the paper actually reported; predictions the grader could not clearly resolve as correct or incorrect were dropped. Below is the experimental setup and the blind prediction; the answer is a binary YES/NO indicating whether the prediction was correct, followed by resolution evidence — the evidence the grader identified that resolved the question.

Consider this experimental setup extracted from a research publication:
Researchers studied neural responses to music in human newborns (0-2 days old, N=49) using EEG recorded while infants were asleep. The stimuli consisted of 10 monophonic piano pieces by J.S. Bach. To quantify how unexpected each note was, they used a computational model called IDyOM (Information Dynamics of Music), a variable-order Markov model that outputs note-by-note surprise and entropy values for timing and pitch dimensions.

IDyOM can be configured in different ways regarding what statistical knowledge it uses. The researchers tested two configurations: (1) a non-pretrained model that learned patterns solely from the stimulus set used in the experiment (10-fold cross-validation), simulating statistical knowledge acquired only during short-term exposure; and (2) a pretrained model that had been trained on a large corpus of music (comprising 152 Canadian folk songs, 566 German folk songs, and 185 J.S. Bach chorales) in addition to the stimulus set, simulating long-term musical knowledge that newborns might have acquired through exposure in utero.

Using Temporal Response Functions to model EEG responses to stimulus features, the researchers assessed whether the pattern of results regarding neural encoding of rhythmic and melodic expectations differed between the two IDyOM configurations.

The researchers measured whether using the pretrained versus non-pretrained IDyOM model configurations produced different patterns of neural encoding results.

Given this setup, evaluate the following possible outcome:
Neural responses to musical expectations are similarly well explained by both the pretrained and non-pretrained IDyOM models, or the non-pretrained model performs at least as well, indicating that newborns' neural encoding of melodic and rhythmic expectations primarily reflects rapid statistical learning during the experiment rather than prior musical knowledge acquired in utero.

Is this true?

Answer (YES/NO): NO